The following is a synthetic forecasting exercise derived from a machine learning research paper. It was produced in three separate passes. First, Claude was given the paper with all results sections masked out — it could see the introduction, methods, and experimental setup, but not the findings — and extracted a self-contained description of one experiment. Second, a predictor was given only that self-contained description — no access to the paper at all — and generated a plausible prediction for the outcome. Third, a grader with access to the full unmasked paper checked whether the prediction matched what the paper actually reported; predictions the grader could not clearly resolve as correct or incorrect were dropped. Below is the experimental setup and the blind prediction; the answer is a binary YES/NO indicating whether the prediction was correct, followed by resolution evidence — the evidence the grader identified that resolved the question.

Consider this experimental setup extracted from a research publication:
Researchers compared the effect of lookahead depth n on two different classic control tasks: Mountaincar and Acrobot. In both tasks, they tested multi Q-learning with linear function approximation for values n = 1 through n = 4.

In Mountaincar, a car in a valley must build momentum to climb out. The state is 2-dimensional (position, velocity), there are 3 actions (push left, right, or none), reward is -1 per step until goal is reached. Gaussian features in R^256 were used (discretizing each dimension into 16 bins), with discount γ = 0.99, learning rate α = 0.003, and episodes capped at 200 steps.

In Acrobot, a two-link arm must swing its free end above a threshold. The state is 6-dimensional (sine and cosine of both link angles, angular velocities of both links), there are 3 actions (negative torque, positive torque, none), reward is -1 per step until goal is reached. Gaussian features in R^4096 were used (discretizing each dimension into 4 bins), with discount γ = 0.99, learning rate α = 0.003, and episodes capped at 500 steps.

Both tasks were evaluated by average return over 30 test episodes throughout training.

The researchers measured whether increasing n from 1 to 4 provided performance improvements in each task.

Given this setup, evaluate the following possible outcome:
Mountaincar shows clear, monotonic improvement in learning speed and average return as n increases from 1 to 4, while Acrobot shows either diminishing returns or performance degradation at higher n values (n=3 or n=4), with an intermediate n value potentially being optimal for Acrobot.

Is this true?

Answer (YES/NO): NO